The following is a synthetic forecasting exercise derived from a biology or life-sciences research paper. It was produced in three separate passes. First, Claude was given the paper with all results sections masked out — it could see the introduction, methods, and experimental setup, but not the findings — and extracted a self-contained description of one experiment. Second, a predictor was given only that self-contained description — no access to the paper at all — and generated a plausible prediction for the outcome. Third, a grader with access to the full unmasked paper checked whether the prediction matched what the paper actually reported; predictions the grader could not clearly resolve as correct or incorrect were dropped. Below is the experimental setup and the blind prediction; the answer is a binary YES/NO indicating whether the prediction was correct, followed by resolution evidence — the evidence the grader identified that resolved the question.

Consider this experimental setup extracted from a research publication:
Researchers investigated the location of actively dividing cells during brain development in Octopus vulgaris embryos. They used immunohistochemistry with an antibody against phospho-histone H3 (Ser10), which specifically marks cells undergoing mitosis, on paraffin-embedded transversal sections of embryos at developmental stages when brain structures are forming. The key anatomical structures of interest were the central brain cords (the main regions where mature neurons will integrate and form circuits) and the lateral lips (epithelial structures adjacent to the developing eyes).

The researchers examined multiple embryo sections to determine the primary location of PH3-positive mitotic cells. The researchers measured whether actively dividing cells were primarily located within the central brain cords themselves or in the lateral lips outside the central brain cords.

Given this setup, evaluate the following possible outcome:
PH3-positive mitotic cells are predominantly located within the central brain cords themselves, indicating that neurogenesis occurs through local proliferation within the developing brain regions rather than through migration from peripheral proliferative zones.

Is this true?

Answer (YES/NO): NO